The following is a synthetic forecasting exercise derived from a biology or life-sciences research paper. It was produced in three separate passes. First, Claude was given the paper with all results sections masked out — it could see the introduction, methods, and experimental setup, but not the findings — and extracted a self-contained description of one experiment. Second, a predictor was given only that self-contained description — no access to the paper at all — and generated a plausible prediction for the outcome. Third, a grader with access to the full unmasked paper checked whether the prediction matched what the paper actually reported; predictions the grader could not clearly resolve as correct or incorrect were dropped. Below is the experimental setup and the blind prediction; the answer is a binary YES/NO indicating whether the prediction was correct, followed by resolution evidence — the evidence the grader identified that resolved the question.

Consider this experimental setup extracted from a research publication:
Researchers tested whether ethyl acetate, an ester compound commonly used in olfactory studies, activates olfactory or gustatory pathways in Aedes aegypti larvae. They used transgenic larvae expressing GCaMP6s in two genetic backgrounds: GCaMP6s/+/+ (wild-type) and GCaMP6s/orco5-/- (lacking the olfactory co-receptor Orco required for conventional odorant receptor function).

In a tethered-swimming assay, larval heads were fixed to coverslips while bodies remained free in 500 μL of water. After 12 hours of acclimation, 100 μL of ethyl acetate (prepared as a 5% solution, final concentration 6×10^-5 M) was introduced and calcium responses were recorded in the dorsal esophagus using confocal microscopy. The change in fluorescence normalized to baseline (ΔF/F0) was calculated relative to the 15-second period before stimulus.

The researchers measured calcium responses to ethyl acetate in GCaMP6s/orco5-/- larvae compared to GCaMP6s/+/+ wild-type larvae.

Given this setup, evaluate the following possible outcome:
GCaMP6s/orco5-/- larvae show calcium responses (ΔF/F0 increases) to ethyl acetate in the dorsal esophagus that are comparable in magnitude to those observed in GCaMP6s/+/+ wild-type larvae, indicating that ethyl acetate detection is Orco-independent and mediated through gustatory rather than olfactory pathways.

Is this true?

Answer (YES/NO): NO